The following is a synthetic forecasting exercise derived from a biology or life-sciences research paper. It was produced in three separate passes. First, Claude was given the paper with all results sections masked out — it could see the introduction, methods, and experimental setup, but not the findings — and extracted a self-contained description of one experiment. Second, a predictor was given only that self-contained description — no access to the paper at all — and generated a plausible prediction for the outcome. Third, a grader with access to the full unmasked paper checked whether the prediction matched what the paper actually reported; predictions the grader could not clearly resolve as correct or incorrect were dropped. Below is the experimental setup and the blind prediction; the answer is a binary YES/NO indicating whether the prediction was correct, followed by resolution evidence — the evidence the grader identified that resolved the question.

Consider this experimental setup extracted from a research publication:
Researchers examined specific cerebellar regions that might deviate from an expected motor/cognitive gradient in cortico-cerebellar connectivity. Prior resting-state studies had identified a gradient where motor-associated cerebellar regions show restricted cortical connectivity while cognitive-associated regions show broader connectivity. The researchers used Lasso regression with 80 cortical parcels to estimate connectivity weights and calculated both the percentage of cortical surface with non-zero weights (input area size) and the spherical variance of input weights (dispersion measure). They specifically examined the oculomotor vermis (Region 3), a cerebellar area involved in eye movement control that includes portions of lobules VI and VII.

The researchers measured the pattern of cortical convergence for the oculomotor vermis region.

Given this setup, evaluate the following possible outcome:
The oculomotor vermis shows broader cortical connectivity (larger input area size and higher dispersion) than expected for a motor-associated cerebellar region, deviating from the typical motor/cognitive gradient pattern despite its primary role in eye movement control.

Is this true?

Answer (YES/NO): YES